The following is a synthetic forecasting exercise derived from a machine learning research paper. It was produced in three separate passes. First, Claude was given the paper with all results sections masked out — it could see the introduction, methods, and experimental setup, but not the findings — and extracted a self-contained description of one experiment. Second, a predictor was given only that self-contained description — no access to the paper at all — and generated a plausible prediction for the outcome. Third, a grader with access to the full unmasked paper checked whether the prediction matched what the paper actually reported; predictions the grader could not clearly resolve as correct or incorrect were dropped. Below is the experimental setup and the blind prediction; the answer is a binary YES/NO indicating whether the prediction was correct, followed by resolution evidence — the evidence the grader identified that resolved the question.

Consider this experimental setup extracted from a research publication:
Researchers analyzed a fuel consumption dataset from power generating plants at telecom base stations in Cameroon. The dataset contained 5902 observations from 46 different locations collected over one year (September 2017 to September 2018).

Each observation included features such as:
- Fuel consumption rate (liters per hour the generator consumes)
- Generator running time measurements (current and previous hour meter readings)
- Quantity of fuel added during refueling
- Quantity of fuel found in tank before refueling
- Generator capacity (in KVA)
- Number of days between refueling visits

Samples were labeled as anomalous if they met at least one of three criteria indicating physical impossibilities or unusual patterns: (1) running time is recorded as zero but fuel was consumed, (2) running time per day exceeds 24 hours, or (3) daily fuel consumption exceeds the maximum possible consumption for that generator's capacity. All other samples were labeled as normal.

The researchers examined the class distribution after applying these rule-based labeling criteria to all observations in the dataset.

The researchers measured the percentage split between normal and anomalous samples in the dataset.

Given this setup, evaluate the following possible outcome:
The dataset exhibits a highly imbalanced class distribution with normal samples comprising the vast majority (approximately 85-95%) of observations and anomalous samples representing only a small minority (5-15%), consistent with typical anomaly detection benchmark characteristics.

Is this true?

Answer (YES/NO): NO